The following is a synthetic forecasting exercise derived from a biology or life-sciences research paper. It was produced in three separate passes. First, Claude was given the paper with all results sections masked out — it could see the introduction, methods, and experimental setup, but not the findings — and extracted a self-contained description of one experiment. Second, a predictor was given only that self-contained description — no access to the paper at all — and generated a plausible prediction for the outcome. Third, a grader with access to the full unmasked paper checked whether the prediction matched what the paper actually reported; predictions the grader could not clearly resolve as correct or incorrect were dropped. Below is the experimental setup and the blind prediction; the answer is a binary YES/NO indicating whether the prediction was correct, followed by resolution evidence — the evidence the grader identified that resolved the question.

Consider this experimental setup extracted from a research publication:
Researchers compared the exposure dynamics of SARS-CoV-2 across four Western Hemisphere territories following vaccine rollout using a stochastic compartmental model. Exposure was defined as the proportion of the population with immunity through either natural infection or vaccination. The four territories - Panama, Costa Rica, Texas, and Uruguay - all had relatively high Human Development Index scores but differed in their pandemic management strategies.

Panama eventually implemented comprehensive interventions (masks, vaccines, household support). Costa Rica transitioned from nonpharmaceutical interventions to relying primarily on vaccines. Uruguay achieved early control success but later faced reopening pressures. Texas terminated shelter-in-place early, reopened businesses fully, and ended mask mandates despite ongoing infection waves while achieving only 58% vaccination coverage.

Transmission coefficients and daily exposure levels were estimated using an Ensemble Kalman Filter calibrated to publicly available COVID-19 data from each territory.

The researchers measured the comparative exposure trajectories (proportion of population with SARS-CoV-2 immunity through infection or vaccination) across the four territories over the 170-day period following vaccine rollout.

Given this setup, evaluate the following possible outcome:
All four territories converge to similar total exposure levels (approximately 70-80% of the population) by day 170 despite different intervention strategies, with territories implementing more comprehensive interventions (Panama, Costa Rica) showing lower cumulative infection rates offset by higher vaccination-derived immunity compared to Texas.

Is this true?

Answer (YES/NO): NO